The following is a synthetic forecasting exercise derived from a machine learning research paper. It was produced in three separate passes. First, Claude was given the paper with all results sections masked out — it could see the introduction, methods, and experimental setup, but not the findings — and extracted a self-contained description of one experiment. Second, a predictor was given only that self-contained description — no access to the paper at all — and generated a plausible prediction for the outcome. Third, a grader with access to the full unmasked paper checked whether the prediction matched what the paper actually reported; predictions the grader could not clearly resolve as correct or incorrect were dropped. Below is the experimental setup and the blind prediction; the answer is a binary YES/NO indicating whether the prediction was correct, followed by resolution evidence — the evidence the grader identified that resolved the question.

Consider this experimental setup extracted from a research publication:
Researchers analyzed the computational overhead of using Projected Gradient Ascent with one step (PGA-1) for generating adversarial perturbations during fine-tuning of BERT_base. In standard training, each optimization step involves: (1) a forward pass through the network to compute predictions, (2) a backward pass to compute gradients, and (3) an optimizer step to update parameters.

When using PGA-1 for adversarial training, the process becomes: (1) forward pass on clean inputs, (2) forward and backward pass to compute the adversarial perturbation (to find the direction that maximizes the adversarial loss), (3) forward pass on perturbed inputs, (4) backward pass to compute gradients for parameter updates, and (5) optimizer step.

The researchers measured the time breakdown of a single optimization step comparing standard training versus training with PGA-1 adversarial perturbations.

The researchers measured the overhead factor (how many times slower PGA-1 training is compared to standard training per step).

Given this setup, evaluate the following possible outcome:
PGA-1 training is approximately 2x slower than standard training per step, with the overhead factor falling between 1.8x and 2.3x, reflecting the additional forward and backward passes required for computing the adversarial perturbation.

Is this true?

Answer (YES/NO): NO